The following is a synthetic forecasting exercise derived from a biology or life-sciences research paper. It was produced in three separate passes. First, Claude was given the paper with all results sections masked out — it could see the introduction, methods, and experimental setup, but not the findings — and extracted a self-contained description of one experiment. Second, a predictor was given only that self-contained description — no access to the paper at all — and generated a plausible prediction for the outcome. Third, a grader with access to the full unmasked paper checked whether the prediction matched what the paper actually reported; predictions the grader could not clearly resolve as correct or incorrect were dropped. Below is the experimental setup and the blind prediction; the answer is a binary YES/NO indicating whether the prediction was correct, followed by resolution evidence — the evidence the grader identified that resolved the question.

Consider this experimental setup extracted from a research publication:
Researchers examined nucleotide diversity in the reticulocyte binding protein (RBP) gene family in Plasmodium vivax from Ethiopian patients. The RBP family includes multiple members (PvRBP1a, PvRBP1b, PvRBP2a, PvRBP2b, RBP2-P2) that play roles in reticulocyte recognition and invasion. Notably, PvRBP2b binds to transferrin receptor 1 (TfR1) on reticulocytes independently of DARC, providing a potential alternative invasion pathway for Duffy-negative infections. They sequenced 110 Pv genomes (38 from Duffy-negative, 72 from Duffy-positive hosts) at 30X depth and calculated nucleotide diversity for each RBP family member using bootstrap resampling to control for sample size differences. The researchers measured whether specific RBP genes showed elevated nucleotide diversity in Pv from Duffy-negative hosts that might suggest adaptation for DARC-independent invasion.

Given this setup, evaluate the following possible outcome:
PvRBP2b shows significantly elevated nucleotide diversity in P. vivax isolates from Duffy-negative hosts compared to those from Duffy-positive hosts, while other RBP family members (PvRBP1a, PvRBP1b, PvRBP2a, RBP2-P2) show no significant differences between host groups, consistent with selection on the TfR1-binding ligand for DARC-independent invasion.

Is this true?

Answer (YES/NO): NO